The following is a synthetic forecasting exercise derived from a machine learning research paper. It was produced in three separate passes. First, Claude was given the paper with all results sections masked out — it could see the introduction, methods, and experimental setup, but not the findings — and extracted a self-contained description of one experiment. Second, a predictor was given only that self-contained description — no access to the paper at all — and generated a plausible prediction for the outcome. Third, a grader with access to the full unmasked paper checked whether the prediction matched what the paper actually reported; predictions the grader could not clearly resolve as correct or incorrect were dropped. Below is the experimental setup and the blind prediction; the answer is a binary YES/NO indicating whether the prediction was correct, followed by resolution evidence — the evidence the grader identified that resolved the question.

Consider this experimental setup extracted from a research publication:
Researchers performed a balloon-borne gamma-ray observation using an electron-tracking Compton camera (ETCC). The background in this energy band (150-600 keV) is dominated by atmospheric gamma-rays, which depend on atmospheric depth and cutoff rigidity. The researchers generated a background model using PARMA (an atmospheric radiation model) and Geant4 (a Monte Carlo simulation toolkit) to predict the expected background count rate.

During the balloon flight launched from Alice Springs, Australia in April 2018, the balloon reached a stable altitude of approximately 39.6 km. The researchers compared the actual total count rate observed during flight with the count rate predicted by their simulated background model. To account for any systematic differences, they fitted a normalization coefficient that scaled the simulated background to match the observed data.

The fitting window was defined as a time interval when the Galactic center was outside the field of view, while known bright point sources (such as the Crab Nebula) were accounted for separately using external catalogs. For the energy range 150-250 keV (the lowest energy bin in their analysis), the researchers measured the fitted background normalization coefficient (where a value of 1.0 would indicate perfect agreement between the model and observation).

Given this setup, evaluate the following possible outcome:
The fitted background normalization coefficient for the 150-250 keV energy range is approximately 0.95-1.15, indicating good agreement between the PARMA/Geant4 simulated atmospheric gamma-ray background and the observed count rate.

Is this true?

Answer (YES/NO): NO